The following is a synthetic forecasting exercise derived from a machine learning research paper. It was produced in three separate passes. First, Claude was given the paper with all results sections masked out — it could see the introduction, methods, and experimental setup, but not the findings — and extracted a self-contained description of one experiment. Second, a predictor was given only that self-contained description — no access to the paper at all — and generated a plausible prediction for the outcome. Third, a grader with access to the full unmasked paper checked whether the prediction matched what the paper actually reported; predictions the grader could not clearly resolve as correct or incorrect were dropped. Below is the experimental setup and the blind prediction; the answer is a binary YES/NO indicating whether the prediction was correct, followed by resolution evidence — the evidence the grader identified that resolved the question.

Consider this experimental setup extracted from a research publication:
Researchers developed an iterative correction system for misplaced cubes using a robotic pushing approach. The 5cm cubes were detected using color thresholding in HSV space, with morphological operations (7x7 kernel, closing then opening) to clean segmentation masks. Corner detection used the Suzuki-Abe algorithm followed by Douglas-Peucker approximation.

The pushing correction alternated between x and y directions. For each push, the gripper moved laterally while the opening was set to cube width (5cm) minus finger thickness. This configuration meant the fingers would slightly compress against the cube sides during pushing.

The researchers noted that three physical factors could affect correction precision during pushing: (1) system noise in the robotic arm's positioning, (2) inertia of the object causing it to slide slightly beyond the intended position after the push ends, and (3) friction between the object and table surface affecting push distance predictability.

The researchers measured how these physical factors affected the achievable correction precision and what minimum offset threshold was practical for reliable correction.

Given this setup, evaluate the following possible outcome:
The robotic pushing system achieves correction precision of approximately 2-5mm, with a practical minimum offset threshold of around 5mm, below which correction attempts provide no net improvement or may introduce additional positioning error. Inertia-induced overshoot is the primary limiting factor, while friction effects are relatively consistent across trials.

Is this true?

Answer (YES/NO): NO